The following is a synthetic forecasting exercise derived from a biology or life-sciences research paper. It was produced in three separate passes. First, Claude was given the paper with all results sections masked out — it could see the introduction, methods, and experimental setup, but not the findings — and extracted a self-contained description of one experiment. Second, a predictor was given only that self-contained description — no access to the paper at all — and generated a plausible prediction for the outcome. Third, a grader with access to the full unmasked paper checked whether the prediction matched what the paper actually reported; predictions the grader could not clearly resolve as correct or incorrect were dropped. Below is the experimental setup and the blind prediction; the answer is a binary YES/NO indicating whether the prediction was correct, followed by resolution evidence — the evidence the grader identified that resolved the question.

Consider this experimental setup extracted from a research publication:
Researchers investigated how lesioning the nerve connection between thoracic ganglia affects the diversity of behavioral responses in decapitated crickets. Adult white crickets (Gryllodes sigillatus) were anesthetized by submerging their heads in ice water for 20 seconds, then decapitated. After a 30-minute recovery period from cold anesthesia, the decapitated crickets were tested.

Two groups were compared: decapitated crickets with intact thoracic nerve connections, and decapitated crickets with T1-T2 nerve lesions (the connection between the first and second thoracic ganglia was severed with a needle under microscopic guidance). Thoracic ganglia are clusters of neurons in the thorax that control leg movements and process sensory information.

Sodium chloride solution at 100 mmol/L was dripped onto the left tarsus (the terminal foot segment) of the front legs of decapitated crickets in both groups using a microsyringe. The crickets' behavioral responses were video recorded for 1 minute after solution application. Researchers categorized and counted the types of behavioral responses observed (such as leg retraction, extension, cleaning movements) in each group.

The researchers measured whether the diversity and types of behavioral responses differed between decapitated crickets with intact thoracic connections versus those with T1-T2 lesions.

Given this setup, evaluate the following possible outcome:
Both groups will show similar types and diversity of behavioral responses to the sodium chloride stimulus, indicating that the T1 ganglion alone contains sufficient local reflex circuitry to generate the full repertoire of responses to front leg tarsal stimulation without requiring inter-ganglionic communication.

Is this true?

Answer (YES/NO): YES